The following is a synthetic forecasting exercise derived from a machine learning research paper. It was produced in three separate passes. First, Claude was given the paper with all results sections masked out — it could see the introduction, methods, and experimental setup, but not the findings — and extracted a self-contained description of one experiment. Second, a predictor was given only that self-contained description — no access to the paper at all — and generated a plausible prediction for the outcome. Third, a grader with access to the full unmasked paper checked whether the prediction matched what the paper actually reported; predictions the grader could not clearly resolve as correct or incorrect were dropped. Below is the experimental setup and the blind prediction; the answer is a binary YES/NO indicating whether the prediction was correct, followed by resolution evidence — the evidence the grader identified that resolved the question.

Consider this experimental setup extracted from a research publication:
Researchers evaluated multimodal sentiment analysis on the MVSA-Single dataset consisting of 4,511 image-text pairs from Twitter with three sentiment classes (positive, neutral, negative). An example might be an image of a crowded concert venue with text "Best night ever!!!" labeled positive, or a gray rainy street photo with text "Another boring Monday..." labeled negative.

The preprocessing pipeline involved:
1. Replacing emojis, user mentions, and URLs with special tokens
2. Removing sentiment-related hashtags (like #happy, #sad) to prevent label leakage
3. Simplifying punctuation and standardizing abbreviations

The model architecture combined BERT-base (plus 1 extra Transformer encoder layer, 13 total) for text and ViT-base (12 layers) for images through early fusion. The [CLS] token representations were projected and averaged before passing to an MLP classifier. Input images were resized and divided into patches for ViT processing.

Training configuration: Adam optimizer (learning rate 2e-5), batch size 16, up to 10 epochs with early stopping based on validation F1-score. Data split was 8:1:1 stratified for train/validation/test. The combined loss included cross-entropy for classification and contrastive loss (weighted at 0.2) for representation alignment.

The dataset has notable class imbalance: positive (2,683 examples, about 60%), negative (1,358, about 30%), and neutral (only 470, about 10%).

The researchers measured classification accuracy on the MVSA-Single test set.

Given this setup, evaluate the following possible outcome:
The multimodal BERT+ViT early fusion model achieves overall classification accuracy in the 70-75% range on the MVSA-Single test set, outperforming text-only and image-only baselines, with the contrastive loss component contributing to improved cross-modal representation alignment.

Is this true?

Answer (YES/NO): NO